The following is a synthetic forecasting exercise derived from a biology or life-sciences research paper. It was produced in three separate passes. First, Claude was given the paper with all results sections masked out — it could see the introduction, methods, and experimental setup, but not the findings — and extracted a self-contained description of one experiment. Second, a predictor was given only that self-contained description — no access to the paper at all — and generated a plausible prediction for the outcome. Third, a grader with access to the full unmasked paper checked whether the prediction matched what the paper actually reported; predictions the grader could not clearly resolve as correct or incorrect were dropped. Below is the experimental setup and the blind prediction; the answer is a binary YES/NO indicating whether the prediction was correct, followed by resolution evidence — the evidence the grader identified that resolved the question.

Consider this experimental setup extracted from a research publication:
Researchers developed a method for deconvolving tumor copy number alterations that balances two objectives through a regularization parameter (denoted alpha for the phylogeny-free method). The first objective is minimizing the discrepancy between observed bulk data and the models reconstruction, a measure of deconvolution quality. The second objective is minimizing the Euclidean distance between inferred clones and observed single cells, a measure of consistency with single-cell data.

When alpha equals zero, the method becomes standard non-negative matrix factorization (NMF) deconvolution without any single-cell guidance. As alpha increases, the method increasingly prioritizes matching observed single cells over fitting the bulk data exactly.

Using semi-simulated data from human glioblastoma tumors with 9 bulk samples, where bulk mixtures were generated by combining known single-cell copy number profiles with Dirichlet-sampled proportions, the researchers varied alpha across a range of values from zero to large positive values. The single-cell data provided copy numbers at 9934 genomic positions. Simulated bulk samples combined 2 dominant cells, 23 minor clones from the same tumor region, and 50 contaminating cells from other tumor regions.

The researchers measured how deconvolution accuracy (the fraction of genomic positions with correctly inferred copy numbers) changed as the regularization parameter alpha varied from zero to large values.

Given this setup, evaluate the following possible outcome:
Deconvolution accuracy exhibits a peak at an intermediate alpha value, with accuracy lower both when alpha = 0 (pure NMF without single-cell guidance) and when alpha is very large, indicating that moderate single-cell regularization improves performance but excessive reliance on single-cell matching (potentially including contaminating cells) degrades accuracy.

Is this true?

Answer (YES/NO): YES